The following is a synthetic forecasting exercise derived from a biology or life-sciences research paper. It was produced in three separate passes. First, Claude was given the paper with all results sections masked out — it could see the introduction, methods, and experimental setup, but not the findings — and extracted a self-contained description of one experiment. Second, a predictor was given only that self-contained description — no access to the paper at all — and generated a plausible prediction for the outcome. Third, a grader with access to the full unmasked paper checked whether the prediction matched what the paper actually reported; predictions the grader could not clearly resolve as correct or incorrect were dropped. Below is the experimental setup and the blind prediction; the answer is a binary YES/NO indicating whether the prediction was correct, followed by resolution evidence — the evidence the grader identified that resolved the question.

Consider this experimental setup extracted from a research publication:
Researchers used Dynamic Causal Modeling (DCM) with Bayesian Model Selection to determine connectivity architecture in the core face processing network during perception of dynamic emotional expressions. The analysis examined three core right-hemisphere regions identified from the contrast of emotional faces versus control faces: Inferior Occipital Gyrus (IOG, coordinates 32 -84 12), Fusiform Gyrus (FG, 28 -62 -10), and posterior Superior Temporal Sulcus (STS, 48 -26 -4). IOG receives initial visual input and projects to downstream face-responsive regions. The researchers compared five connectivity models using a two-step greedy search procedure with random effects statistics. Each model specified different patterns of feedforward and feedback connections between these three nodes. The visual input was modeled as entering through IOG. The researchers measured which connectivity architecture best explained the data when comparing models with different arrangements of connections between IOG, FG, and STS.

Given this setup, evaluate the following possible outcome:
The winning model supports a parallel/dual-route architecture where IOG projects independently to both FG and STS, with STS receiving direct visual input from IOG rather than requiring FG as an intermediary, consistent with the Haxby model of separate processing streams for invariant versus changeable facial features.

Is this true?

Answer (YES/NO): YES